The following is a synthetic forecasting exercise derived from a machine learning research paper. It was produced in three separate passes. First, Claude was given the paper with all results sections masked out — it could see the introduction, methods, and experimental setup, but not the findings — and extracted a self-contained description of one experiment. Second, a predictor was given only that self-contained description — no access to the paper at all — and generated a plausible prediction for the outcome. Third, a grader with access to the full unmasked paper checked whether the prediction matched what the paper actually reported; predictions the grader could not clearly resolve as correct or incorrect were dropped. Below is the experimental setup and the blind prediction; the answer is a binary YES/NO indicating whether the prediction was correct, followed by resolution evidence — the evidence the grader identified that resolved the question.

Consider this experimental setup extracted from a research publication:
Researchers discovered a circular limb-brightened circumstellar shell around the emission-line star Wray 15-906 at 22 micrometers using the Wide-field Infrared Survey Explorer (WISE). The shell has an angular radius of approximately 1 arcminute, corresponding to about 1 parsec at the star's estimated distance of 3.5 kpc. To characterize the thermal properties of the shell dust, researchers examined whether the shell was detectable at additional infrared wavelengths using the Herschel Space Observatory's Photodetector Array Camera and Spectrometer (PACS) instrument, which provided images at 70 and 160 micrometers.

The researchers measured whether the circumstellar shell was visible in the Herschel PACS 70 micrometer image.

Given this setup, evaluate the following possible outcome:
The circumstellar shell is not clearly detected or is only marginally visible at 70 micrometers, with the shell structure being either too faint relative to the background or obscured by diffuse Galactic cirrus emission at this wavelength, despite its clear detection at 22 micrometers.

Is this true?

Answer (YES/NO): NO